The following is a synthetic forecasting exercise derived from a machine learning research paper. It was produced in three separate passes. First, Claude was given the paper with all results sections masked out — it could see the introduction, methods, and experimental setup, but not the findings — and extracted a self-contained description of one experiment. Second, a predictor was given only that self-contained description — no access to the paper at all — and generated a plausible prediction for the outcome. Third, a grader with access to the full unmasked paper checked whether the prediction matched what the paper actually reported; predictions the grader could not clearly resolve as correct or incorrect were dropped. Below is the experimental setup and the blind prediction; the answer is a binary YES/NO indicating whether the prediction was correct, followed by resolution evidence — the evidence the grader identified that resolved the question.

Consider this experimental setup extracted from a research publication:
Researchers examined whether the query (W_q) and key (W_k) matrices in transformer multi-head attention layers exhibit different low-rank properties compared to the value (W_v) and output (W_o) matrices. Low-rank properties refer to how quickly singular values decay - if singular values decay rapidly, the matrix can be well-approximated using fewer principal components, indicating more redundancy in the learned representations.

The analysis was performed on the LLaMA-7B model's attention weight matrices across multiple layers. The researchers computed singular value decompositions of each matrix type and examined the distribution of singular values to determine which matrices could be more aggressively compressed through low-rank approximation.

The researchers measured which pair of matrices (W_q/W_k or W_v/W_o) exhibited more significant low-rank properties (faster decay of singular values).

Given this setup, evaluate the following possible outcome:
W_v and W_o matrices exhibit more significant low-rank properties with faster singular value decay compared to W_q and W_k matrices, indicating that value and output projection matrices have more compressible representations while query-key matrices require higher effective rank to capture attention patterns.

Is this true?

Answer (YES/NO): NO